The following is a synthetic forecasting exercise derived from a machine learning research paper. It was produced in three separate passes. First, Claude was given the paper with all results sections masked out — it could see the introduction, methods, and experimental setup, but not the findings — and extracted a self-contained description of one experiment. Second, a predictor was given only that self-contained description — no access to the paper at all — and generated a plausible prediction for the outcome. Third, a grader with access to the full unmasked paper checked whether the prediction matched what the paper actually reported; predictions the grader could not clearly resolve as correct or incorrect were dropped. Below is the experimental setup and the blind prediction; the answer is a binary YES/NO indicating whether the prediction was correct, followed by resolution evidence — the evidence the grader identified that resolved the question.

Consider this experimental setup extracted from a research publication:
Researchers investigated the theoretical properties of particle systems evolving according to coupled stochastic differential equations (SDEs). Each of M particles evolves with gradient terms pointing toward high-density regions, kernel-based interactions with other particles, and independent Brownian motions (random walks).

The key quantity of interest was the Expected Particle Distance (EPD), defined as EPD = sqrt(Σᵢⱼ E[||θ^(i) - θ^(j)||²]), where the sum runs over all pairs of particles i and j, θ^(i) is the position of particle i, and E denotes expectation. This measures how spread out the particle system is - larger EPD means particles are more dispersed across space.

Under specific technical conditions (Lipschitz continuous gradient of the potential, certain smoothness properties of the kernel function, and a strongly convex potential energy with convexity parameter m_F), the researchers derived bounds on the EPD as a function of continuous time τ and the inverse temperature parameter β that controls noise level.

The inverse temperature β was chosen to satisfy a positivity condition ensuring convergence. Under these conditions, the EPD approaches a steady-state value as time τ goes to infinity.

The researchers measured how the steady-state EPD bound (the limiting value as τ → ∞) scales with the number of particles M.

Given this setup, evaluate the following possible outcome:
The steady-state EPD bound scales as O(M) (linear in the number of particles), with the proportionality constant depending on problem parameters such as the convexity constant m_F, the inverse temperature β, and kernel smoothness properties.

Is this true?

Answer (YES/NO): YES